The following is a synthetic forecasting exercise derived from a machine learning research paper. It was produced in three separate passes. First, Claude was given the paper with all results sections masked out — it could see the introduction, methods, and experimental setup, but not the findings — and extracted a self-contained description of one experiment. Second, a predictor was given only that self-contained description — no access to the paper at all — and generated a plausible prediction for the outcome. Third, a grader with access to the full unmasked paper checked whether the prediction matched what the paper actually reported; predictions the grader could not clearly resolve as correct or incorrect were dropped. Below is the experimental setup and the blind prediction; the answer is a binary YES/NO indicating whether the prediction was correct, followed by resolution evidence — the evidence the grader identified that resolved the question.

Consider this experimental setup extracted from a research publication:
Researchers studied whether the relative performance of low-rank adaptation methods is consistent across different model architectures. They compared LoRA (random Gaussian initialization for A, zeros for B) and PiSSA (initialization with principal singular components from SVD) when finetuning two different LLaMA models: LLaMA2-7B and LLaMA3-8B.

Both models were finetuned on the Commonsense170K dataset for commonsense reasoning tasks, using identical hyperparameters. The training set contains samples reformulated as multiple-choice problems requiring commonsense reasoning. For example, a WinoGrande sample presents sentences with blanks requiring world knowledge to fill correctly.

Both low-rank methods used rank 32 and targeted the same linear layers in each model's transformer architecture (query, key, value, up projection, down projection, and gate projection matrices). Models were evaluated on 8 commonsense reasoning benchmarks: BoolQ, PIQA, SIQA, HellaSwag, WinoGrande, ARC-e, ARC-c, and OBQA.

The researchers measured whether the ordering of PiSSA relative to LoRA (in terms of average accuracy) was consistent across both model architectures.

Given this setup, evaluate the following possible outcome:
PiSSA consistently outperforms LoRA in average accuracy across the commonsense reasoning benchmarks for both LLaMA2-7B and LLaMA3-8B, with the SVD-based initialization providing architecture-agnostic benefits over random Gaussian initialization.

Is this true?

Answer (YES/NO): NO